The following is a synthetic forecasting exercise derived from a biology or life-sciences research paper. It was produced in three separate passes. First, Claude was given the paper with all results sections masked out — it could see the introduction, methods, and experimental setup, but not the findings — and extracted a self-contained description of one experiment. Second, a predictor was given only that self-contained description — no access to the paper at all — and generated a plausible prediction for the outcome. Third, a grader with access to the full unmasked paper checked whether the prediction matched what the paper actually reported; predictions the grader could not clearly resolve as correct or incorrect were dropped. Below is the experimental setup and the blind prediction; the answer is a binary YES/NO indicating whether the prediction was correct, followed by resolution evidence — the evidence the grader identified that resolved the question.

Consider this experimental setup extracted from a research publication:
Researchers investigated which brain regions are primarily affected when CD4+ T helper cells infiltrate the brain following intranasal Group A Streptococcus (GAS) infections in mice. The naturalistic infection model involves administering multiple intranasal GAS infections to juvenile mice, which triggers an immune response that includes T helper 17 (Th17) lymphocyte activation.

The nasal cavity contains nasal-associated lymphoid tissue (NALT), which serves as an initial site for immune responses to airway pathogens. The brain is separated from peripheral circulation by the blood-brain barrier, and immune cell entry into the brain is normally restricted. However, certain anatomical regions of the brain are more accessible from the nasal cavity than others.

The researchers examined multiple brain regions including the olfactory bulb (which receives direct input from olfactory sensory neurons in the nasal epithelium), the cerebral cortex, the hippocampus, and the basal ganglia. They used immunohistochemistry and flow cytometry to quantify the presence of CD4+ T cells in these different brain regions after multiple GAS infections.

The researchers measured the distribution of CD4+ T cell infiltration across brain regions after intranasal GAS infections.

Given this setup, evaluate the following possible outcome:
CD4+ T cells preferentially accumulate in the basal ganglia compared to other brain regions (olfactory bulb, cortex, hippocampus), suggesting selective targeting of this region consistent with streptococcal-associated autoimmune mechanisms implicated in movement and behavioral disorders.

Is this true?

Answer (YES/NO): NO